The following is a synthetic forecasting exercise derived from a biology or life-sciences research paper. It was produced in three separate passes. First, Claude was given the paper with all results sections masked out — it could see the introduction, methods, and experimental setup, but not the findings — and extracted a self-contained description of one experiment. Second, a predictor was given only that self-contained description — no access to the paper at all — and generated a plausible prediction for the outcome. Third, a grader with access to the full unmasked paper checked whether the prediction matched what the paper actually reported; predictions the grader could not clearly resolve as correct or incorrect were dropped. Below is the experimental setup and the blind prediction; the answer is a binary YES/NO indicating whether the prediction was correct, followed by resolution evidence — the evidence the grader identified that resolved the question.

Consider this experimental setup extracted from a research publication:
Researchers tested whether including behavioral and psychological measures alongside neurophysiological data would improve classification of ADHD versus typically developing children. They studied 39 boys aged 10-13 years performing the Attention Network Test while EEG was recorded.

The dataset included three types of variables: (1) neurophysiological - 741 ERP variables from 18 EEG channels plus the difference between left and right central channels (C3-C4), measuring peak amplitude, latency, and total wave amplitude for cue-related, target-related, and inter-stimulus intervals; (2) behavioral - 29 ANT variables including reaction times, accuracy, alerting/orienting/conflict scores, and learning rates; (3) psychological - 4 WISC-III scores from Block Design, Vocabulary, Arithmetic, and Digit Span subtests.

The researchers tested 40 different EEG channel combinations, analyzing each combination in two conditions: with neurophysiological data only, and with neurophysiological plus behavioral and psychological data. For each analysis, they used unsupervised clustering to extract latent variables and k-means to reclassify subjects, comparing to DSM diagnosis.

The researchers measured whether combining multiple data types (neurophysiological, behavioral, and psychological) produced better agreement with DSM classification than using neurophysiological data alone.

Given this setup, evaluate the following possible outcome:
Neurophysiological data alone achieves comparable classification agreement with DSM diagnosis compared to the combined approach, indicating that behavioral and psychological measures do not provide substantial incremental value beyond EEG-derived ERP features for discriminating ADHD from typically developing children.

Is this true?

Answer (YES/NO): YES